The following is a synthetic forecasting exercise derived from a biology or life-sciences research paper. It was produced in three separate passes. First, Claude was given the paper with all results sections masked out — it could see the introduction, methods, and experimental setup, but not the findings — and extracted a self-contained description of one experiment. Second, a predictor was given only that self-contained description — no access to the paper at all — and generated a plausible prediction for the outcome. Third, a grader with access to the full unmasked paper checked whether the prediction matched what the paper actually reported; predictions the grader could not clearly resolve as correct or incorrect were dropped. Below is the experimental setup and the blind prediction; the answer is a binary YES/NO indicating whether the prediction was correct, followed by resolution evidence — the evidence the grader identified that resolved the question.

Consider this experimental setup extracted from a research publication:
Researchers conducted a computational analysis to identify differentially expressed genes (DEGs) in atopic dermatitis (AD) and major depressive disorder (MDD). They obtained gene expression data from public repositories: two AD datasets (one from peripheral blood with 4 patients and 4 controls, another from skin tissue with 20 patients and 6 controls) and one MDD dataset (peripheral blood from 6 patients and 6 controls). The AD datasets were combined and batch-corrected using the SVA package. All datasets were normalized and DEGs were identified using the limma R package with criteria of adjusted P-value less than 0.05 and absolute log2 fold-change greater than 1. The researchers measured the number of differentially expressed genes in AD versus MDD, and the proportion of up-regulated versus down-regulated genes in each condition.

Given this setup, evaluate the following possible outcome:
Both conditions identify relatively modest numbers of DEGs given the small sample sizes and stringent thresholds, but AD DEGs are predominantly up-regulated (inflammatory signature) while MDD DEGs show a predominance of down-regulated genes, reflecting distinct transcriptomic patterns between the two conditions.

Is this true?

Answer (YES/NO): NO